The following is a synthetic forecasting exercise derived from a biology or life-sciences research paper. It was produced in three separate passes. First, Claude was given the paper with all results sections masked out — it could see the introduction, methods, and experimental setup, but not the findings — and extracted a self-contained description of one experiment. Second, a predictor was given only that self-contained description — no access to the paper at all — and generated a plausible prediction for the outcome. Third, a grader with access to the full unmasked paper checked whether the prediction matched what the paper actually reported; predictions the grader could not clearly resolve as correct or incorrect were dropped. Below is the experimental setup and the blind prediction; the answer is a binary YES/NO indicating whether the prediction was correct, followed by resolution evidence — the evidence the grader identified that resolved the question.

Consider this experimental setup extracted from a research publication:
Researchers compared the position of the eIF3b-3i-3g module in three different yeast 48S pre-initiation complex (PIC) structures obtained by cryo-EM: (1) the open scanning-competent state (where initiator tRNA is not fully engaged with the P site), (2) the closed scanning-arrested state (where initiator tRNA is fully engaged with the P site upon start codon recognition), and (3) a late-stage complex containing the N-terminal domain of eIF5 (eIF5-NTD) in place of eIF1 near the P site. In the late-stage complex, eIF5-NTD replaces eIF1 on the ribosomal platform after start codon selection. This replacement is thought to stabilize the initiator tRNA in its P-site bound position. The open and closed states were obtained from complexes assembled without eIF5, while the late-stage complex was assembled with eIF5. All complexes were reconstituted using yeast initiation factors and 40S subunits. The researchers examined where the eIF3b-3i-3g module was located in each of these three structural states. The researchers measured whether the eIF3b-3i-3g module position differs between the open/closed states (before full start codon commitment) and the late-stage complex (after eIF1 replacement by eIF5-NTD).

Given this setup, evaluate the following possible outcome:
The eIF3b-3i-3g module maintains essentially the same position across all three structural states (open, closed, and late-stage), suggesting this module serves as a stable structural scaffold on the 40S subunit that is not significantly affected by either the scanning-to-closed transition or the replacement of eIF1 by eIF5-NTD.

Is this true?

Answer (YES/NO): NO